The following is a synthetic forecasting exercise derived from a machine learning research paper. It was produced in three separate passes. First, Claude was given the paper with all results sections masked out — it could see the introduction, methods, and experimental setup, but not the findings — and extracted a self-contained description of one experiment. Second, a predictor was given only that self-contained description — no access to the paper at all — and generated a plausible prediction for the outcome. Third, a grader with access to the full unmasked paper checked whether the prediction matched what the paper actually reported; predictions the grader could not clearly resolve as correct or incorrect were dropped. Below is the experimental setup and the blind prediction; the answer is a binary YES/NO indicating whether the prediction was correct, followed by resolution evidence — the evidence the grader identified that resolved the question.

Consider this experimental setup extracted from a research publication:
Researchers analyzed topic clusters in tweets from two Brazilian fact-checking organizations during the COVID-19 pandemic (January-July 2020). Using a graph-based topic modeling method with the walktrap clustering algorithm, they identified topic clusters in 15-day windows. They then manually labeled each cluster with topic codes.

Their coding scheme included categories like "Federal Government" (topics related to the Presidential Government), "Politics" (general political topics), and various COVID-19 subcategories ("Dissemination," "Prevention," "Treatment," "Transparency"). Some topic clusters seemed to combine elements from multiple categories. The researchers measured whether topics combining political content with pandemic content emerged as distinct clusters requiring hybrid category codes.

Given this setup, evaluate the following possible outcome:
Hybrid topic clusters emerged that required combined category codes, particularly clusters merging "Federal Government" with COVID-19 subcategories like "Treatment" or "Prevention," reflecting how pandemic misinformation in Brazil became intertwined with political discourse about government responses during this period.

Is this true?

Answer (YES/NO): NO